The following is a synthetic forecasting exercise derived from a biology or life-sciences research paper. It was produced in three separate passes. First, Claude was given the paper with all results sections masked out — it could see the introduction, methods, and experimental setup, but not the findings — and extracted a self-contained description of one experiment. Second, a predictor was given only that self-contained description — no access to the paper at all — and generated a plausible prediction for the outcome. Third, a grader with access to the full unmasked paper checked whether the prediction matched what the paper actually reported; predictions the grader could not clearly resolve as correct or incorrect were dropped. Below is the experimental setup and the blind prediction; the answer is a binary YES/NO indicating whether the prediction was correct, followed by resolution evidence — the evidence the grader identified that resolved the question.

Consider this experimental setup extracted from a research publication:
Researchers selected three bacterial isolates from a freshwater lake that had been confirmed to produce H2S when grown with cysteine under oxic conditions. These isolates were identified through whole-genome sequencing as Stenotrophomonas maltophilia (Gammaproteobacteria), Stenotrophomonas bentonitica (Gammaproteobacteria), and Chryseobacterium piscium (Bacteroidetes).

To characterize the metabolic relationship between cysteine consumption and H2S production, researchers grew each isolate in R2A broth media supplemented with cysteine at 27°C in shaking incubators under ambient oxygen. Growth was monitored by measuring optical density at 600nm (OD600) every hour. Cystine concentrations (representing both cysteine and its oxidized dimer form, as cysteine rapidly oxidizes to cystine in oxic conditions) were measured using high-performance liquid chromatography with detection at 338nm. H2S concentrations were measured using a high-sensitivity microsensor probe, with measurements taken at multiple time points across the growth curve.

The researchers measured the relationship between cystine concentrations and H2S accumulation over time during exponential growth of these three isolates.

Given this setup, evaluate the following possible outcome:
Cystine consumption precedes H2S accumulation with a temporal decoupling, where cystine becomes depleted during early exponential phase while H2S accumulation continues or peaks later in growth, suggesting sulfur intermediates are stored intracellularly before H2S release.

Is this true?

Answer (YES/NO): NO